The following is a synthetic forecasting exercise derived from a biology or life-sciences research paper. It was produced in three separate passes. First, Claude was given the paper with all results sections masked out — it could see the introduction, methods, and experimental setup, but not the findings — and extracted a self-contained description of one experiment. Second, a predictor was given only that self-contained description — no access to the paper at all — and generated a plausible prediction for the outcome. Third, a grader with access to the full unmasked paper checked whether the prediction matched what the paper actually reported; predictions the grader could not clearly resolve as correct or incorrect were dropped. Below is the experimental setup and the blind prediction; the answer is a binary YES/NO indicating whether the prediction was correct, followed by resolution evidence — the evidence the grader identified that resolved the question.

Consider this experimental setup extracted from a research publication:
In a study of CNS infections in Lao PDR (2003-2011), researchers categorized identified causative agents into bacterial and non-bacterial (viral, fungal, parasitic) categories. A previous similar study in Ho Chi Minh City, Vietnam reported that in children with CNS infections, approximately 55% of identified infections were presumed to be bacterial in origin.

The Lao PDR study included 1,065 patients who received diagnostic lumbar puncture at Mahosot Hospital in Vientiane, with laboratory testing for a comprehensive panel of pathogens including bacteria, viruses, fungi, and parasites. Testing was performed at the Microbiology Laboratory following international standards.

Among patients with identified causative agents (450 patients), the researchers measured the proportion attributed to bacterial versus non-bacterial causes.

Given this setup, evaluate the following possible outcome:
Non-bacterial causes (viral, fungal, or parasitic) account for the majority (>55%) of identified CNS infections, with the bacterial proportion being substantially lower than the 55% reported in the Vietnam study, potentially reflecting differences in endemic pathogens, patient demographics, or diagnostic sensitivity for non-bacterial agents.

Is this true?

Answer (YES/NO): YES